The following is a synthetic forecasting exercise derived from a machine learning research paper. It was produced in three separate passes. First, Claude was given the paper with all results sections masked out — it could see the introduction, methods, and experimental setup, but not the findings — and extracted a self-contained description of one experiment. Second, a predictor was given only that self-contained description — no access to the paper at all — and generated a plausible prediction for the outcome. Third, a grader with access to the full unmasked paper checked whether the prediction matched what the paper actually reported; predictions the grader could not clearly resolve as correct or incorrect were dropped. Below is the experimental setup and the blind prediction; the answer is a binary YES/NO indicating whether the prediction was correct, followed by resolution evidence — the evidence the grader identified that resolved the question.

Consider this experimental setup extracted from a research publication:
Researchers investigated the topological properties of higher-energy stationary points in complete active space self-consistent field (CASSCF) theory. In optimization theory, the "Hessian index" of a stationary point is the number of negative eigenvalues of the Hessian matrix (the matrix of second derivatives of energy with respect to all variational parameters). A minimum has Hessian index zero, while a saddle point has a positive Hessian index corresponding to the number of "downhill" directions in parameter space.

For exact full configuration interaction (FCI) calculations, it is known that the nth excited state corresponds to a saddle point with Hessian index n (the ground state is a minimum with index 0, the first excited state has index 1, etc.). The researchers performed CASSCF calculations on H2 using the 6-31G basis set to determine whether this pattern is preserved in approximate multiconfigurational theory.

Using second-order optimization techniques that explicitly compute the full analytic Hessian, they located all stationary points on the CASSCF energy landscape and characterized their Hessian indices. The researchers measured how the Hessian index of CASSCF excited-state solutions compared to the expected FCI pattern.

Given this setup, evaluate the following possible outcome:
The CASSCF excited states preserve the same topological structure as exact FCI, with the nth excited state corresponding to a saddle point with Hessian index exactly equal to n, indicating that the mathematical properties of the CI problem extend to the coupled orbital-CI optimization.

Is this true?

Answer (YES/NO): NO